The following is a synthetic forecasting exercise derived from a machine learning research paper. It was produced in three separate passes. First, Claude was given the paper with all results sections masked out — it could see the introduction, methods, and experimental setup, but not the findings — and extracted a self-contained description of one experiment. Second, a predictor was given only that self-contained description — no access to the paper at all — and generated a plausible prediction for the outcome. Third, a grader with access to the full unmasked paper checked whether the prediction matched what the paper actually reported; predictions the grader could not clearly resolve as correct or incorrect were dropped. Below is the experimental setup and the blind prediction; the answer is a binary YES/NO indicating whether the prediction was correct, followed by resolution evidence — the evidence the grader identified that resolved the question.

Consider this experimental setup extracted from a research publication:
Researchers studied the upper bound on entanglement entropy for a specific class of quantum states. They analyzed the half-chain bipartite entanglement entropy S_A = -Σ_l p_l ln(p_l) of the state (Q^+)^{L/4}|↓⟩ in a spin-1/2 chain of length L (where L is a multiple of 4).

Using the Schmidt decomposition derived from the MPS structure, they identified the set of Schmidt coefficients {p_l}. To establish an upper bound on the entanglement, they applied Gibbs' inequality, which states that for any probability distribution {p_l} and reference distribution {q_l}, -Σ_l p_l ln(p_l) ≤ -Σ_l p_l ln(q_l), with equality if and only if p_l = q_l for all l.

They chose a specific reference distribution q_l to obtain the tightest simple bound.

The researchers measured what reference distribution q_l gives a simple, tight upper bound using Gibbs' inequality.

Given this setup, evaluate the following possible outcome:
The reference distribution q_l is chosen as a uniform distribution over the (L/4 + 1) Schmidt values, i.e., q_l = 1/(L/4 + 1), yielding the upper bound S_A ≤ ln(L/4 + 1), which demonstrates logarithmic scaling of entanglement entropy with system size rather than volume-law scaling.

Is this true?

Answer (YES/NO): NO